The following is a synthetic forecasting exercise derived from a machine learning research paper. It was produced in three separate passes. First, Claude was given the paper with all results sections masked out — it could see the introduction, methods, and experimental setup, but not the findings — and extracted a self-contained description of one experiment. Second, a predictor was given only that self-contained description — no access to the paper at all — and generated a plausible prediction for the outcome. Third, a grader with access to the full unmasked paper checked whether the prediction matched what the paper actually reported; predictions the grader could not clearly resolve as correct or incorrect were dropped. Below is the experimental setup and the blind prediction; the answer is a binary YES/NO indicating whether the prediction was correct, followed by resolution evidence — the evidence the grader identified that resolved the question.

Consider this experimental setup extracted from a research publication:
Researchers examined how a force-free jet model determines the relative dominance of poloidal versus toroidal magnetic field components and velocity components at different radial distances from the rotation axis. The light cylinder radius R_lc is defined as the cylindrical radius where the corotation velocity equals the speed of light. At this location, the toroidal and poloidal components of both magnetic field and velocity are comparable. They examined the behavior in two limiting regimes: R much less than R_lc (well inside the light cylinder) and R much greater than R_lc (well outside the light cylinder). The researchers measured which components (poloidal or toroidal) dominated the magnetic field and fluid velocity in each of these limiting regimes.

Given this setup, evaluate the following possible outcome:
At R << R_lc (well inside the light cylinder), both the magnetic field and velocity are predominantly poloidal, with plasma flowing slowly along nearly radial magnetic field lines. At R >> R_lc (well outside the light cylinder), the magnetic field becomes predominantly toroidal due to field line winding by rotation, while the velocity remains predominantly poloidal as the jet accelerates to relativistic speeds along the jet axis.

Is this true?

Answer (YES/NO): NO